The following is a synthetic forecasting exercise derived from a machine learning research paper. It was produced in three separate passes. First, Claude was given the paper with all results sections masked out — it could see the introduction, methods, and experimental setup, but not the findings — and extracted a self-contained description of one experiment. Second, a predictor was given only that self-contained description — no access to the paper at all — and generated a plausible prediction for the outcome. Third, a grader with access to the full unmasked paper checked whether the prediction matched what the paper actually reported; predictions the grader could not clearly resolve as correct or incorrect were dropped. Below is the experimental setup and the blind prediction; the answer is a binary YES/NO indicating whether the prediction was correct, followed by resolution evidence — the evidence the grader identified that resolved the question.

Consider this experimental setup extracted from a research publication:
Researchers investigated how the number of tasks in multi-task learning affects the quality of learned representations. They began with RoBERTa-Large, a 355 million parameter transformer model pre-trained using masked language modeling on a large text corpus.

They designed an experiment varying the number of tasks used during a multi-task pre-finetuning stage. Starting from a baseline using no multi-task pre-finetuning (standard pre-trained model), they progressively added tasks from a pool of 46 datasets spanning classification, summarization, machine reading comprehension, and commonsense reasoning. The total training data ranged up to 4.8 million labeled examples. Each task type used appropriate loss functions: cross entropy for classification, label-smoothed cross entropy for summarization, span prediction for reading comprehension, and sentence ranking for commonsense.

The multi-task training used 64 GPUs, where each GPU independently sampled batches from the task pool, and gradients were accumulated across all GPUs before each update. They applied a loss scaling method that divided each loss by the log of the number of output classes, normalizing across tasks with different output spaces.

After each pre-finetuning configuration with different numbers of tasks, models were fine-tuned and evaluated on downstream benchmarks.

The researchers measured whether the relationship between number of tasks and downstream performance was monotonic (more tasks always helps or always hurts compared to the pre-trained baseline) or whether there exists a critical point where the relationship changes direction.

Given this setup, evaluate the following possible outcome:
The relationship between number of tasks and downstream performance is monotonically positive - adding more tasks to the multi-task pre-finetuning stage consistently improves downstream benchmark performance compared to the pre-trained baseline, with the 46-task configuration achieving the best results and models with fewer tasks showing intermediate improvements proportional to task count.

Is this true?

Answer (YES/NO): NO